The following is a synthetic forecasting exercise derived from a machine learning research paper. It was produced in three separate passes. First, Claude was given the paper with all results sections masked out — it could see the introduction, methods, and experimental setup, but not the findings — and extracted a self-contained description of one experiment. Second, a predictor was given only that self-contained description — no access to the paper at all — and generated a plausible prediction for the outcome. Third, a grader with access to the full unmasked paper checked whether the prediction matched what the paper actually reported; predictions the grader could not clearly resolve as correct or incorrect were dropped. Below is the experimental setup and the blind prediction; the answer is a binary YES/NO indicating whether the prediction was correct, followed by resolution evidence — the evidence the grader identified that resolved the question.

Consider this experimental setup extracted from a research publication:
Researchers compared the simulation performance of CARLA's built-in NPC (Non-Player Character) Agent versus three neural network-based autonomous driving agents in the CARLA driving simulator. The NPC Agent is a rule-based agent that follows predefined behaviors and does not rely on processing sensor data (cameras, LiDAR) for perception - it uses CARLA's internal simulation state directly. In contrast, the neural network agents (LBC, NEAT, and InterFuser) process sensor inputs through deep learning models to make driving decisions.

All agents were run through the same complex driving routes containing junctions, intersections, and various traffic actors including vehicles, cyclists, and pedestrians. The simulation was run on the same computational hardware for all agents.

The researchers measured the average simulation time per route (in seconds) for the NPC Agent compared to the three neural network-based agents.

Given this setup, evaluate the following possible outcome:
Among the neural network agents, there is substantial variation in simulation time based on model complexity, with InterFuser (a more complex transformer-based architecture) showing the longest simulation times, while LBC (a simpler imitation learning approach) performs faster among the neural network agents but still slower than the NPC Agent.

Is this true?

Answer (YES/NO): NO